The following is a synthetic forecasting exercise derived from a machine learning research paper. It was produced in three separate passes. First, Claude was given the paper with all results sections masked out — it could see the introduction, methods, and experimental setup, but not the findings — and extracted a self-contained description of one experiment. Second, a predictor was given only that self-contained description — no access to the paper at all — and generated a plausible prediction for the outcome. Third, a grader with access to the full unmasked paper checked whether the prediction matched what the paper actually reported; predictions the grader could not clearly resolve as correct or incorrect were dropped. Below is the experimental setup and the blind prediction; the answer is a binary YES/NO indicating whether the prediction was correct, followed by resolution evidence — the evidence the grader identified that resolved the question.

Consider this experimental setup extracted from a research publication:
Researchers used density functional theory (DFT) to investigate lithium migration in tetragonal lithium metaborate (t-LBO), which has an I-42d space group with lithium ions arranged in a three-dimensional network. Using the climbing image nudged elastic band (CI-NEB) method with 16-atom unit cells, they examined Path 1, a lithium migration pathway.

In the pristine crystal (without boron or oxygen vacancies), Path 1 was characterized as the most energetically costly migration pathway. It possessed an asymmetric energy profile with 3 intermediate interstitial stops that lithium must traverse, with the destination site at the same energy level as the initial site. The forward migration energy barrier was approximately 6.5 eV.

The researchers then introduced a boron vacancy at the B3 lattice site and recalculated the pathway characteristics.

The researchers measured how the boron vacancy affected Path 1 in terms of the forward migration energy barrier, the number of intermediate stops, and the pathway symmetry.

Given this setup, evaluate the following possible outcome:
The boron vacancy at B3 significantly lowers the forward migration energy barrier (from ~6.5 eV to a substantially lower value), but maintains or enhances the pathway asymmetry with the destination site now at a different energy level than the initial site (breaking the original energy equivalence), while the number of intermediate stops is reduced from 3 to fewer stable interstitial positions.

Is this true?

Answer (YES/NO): NO